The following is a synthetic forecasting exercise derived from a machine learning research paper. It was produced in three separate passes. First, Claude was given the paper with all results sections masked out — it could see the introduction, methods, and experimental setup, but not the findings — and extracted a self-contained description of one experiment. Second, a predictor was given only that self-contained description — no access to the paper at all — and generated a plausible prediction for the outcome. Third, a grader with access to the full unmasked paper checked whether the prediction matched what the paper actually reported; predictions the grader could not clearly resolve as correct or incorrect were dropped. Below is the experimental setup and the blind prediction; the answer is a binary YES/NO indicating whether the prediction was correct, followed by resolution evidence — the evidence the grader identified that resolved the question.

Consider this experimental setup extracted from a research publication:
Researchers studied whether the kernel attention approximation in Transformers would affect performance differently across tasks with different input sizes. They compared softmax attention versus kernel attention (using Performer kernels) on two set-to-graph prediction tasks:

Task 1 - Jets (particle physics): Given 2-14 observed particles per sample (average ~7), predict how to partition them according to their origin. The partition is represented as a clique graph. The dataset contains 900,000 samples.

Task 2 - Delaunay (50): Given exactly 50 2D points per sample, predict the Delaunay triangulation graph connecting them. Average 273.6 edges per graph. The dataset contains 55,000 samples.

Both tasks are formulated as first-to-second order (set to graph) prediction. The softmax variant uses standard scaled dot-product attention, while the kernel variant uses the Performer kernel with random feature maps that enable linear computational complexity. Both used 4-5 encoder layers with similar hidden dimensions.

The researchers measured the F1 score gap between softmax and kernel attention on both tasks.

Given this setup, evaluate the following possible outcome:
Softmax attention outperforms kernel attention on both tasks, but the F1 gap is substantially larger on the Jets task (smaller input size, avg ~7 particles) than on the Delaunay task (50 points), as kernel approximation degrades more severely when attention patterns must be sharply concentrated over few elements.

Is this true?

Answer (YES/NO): NO